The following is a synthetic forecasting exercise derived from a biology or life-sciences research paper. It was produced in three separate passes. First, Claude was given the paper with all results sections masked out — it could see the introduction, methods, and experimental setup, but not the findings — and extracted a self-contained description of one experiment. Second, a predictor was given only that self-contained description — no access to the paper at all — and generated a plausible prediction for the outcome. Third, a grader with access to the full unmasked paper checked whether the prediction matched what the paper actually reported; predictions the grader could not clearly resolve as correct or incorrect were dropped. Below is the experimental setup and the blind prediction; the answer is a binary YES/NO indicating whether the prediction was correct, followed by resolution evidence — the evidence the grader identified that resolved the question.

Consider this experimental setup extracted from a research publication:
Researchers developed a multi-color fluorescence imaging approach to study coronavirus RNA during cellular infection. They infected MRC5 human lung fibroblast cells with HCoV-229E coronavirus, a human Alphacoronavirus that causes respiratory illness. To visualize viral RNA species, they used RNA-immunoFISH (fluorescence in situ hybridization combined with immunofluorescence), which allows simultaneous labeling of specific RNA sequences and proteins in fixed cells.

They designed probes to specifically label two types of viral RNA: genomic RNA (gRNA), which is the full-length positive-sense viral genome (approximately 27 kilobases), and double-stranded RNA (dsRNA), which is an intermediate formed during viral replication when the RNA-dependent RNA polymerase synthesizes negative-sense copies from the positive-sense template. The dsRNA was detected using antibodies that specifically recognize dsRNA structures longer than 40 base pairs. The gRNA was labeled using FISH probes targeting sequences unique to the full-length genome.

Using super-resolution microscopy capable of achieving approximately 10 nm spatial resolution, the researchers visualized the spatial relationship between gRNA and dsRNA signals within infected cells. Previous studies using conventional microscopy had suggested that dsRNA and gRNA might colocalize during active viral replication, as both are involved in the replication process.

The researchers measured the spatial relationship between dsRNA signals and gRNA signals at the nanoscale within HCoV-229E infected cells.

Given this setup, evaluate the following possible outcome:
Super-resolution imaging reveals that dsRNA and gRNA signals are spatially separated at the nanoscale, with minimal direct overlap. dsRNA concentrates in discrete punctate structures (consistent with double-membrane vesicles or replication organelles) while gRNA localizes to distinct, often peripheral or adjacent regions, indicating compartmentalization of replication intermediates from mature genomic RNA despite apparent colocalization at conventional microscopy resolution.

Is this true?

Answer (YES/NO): YES